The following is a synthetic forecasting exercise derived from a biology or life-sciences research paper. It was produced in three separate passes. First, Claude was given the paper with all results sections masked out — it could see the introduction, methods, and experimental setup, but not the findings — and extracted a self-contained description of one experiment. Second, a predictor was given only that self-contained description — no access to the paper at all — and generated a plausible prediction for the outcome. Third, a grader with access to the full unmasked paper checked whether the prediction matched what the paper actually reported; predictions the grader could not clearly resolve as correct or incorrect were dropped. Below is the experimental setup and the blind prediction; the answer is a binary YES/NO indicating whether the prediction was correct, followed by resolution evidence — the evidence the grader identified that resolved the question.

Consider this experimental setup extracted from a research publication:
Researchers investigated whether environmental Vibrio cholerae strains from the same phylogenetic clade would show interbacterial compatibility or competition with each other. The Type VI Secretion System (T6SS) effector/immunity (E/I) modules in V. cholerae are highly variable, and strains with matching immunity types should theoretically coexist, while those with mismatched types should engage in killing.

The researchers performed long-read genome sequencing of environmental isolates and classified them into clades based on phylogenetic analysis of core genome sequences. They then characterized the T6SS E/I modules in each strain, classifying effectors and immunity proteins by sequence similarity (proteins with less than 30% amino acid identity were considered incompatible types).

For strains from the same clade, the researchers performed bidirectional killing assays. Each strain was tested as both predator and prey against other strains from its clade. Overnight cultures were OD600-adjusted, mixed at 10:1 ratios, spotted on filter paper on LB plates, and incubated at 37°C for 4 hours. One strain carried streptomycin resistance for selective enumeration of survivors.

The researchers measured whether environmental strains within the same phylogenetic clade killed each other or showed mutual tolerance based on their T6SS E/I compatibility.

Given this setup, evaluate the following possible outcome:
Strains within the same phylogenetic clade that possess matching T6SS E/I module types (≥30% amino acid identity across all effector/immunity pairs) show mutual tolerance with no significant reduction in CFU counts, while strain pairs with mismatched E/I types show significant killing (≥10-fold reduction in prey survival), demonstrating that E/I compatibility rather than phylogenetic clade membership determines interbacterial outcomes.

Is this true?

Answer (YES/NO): NO